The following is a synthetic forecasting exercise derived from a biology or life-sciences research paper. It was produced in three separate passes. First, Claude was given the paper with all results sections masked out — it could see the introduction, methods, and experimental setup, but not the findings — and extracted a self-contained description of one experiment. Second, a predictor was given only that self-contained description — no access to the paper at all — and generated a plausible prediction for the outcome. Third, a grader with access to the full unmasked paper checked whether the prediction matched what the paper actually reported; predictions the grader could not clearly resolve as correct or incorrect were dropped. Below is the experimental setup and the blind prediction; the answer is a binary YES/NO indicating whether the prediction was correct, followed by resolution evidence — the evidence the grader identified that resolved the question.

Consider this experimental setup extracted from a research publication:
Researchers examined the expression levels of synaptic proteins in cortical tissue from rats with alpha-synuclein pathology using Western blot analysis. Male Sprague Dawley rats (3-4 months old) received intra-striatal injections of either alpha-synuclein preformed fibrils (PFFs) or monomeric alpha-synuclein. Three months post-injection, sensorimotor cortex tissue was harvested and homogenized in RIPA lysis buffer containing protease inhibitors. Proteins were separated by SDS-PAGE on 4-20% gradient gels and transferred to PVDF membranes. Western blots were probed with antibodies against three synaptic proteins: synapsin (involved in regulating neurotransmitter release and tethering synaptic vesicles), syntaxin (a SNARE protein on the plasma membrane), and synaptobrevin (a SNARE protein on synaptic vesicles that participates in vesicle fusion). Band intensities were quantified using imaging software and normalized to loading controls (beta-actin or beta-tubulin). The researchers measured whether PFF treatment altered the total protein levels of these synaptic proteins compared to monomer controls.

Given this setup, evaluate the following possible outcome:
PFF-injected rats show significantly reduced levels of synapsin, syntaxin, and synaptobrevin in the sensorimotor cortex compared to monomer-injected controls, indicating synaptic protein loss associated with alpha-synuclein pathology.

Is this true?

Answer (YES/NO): NO